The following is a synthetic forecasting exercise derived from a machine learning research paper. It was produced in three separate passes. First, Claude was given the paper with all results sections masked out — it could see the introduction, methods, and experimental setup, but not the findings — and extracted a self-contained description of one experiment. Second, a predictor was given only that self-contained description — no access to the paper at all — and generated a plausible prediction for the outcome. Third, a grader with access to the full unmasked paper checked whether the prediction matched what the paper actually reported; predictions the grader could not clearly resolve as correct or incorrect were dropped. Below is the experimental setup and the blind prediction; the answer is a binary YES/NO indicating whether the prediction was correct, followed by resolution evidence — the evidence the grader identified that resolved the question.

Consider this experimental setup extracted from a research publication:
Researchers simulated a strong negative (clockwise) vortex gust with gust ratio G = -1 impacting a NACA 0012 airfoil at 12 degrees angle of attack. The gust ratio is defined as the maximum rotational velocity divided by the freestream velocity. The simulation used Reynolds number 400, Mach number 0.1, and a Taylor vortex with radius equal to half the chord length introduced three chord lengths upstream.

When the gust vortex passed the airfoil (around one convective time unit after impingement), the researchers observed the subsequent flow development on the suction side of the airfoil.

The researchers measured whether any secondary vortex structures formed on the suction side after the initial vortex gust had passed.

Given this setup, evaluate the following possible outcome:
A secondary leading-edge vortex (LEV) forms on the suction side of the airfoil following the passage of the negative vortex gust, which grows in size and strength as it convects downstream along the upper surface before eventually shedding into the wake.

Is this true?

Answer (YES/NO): NO